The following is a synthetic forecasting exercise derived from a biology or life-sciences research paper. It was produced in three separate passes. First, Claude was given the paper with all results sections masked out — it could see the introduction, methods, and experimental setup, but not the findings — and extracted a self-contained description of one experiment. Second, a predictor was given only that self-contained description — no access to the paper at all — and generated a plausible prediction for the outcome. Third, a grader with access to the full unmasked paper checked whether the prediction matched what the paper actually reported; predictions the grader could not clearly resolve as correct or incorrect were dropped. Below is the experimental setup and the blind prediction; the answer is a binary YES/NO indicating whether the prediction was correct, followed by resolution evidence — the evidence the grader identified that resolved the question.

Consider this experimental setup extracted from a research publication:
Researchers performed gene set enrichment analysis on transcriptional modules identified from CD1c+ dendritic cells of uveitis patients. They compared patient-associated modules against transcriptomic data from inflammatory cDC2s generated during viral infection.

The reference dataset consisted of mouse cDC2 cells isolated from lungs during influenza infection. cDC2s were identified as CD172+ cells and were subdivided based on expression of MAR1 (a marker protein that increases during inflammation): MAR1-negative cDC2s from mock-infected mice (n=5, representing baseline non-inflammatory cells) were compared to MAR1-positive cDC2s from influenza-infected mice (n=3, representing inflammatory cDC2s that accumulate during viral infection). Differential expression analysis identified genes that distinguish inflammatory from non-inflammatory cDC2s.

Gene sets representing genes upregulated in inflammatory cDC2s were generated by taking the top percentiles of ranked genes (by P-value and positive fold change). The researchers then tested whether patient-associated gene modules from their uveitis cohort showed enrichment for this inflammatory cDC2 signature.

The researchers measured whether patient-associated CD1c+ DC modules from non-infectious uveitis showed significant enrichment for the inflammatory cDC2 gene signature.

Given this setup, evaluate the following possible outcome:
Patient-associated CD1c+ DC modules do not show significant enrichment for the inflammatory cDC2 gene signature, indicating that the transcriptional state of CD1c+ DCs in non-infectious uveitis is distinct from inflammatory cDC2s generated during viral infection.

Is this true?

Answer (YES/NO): YES